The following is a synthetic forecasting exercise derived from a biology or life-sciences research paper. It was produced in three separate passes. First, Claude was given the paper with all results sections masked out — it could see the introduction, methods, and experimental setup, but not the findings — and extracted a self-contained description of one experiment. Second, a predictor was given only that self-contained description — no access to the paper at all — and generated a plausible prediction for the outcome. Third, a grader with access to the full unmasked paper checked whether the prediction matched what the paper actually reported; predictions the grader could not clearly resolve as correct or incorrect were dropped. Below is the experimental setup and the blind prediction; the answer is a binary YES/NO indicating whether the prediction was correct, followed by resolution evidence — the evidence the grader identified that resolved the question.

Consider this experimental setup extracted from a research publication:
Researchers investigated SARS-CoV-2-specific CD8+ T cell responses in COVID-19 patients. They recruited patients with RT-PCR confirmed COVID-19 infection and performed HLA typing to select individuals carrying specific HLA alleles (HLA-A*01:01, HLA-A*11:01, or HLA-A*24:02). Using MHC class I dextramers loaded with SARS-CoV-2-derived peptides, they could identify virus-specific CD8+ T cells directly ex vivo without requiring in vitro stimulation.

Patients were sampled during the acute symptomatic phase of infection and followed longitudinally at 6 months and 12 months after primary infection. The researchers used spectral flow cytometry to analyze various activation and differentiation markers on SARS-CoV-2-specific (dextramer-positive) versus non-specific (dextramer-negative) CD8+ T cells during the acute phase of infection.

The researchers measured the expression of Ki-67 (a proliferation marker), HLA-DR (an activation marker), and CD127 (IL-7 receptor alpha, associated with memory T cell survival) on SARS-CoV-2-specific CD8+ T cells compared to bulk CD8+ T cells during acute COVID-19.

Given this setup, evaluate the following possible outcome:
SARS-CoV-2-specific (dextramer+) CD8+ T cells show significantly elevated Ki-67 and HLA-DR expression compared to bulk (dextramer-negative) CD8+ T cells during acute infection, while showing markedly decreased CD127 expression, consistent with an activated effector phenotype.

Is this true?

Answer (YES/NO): YES